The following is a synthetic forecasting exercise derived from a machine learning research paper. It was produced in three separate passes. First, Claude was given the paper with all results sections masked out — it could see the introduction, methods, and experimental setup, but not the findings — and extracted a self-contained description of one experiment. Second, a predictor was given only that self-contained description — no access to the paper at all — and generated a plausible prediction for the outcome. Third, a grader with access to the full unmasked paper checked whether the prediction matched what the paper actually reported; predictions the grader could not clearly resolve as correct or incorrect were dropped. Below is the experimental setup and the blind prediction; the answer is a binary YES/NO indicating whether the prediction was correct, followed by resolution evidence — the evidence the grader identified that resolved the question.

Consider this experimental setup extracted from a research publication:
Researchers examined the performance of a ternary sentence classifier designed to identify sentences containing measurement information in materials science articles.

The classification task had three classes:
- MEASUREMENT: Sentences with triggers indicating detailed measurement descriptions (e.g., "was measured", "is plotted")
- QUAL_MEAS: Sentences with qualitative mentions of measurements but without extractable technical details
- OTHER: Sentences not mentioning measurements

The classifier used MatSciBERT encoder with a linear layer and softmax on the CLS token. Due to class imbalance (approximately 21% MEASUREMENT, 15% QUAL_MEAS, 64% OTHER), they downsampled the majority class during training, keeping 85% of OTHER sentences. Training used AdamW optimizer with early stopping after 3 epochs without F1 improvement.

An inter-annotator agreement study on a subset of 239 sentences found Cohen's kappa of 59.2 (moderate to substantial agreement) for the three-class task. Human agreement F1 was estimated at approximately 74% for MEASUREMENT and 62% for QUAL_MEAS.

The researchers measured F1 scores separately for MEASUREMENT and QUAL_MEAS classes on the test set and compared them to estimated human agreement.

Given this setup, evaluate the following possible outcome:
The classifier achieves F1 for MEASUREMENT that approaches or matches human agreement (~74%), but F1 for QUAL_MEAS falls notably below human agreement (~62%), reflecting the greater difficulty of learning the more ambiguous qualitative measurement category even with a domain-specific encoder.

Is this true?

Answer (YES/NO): YES